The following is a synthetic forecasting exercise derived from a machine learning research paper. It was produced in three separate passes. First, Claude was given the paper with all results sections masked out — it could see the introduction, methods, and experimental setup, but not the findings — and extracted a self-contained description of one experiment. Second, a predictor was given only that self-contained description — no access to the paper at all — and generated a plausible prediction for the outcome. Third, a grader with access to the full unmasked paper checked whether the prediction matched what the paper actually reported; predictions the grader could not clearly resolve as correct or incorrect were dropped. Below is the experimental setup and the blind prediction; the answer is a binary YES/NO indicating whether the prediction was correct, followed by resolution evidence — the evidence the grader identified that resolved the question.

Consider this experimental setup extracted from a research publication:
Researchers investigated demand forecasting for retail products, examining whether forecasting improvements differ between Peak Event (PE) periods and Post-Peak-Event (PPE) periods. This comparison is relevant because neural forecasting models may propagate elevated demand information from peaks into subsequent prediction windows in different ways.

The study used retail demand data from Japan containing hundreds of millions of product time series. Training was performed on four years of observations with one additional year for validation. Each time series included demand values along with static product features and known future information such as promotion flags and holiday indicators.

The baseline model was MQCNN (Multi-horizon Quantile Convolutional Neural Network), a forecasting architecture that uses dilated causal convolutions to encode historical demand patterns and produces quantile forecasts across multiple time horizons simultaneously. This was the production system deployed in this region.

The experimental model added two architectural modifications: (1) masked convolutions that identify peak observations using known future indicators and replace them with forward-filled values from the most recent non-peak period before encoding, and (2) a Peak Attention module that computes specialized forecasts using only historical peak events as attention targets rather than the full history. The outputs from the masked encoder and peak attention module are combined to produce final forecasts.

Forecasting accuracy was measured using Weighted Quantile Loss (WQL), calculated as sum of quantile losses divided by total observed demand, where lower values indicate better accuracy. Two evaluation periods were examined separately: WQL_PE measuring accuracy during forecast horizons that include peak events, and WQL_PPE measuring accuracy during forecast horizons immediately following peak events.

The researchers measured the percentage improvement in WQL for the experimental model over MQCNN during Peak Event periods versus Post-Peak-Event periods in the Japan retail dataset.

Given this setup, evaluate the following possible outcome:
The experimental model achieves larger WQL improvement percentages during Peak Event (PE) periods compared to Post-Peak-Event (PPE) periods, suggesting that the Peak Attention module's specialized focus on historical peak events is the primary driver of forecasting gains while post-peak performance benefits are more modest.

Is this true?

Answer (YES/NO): NO